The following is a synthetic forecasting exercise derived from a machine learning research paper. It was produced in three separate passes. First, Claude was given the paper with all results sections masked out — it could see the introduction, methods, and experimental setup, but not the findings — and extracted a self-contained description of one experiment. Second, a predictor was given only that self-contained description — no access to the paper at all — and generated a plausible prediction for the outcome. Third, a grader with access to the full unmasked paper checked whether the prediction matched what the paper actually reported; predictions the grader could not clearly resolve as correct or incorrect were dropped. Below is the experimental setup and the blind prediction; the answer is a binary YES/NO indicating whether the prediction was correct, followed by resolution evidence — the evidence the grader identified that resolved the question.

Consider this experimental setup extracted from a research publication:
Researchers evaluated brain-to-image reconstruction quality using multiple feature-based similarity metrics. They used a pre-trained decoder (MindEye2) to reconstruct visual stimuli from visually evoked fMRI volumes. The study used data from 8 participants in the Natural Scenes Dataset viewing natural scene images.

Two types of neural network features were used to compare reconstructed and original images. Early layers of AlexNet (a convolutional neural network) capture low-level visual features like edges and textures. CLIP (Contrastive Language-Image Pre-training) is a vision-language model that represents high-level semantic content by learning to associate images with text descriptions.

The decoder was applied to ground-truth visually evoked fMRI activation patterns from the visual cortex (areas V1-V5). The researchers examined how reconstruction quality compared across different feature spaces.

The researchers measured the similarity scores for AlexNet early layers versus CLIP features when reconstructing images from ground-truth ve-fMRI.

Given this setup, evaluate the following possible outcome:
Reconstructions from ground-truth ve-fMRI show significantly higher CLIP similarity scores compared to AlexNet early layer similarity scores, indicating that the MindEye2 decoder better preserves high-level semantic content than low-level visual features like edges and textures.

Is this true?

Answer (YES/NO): NO